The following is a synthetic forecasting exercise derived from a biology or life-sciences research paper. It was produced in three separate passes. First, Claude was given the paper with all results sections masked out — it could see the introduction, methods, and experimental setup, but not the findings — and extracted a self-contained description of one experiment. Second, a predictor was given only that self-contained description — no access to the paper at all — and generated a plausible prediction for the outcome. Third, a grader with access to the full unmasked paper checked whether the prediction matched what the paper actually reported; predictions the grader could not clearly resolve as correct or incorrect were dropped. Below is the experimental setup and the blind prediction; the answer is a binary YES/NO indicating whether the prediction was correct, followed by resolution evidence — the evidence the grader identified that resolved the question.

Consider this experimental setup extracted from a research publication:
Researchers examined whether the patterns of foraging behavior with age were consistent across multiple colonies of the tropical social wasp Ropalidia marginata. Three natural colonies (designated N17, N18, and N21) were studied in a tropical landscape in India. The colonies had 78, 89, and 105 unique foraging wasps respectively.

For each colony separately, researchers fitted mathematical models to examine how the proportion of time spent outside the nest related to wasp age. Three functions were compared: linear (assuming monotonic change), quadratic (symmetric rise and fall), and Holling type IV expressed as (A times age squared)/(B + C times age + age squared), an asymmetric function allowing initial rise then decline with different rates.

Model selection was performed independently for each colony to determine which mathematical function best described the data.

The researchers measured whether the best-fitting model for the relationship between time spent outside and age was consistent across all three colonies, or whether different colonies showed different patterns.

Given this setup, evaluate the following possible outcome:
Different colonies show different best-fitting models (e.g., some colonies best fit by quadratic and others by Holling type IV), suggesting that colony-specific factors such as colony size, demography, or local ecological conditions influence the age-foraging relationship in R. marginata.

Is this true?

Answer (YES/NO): NO